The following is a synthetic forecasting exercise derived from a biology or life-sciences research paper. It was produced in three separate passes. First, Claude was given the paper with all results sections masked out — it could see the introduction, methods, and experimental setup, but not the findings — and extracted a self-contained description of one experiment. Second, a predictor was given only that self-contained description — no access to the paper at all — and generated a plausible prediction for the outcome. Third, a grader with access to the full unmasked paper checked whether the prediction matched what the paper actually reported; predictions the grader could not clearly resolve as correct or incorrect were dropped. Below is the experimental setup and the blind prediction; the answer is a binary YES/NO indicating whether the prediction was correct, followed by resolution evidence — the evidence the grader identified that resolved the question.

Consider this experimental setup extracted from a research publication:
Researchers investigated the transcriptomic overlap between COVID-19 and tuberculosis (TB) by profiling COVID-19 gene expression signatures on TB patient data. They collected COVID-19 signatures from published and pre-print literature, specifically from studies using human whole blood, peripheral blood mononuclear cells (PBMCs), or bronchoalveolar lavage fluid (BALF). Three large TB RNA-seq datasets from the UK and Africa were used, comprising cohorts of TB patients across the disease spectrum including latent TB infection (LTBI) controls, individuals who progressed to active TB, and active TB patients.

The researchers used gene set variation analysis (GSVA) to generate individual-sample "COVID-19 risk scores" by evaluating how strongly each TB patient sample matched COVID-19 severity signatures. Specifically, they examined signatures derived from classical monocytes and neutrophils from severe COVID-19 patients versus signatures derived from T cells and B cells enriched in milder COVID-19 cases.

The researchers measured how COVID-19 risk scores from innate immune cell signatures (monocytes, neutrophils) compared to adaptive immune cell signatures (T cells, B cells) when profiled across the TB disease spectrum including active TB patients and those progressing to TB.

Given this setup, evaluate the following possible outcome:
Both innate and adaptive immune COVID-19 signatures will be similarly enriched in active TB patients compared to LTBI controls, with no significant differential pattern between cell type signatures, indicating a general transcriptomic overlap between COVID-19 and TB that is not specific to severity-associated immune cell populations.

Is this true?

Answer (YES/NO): NO